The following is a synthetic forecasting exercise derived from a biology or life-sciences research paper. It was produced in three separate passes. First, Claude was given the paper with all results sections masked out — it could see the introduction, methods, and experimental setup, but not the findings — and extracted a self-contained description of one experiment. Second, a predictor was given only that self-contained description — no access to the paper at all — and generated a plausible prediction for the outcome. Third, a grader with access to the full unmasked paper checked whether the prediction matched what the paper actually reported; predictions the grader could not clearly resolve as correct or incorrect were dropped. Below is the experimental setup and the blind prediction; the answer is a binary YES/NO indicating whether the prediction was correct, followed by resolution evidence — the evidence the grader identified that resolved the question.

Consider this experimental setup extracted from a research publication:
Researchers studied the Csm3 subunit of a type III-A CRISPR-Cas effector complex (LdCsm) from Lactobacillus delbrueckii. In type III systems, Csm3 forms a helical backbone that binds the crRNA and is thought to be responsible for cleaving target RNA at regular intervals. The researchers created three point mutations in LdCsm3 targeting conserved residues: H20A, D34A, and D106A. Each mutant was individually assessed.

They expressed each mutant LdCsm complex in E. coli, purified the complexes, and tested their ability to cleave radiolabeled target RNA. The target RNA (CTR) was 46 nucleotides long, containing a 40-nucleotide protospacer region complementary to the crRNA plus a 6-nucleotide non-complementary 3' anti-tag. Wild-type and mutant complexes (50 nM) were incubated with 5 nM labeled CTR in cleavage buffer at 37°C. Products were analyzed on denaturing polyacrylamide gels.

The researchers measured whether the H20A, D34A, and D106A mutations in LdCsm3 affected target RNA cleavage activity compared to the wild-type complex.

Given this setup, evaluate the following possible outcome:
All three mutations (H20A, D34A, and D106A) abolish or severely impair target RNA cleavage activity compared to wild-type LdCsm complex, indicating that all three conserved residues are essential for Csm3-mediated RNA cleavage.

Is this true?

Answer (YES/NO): NO